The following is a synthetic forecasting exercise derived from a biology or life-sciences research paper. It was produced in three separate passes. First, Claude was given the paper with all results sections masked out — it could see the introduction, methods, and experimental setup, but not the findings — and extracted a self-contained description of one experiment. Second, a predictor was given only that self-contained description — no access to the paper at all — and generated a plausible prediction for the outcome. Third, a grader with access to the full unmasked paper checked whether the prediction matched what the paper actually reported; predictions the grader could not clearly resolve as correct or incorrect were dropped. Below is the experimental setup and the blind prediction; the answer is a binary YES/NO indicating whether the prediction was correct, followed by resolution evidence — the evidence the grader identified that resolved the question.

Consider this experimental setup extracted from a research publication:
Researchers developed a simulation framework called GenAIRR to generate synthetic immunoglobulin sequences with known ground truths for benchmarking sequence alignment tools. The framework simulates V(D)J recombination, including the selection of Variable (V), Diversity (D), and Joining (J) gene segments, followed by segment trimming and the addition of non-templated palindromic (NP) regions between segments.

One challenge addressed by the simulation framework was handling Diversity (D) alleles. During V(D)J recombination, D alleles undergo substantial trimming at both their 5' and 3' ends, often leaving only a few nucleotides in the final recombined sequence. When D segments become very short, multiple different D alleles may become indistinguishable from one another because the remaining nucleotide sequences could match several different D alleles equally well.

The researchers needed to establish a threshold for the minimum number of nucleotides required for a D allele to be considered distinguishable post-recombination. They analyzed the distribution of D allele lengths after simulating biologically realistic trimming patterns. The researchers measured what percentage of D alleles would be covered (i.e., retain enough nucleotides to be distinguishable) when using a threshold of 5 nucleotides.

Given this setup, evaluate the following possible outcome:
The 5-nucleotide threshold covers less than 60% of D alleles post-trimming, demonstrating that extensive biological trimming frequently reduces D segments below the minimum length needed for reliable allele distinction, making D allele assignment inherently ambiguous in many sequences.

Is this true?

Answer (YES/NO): NO